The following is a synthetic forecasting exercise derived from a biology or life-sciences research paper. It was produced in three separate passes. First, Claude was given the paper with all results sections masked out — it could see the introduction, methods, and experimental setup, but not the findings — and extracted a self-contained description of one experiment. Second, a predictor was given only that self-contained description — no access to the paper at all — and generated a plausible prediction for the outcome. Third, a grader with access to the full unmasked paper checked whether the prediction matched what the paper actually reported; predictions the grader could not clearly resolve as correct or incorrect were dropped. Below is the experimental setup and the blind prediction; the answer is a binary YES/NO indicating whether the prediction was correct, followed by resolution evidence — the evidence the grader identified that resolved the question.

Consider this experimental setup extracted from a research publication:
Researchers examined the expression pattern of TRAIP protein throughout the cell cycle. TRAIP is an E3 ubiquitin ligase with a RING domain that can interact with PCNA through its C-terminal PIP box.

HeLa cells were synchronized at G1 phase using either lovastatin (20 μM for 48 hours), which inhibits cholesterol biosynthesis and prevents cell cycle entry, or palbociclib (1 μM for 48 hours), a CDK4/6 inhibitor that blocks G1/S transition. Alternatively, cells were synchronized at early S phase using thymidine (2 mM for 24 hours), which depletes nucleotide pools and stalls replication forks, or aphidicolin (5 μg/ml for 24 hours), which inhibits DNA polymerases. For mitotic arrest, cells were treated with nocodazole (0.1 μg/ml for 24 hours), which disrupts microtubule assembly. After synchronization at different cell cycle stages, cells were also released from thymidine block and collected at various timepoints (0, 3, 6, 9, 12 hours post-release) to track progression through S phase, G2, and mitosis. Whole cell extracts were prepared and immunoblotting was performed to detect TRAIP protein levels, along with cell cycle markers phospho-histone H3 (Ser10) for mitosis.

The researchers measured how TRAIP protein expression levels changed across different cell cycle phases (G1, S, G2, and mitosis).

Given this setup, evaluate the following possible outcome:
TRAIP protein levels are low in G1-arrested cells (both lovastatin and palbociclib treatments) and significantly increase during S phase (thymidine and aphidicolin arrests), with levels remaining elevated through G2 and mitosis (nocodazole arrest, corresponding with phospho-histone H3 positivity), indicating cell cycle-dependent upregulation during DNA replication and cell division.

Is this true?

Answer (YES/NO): YES